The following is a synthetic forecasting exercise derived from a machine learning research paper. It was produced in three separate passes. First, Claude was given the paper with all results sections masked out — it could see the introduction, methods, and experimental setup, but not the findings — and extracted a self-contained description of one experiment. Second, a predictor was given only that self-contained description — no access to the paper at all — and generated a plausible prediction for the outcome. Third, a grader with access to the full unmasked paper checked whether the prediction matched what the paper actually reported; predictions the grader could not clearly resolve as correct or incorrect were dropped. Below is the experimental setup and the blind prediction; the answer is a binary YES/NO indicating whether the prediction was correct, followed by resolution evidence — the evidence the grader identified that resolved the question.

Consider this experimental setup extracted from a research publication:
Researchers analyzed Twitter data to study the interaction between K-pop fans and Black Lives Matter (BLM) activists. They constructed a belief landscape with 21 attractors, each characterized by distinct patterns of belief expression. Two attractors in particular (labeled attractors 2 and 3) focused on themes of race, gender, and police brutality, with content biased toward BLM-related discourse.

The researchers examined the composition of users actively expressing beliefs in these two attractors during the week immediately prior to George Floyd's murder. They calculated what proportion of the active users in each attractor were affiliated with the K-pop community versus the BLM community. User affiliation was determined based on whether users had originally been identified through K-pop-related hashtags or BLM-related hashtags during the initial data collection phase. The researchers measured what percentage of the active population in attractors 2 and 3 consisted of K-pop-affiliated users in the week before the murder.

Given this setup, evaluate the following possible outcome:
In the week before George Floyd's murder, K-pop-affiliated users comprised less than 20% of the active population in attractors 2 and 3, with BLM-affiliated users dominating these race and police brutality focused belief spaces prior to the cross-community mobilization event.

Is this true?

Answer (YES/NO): YES